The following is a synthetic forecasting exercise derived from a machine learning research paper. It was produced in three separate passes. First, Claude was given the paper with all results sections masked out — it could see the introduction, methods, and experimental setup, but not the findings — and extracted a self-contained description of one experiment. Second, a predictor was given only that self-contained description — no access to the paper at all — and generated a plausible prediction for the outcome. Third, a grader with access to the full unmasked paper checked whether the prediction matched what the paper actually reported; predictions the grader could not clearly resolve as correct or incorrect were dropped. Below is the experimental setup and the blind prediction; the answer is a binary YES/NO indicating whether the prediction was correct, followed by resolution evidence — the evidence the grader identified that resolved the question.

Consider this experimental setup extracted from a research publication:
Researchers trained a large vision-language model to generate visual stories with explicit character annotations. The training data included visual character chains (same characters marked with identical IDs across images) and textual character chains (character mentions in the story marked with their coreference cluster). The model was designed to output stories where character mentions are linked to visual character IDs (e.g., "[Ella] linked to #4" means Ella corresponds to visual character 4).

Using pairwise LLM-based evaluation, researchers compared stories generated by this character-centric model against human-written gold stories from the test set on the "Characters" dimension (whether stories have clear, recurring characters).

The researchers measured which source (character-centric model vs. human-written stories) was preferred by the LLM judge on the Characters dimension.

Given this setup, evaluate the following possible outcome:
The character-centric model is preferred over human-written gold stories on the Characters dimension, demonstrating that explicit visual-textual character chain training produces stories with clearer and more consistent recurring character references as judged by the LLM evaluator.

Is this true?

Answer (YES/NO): YES